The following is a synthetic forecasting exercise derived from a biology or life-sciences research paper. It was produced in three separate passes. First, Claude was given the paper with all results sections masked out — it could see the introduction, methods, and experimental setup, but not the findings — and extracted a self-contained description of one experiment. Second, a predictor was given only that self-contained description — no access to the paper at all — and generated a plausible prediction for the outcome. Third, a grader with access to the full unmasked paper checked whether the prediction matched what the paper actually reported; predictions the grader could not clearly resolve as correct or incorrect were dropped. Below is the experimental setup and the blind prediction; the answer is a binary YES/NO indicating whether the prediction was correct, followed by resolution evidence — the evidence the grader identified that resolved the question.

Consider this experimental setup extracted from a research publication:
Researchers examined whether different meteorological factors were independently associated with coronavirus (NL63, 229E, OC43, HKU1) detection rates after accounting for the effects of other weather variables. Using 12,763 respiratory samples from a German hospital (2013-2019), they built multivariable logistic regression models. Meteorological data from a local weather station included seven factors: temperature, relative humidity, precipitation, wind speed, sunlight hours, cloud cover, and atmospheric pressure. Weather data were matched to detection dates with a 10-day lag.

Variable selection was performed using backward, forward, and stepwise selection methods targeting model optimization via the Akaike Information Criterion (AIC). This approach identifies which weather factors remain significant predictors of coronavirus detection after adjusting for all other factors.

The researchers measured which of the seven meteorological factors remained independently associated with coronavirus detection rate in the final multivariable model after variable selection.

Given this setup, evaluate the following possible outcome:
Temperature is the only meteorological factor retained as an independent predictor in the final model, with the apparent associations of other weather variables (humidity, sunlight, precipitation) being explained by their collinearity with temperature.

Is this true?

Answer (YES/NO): NO